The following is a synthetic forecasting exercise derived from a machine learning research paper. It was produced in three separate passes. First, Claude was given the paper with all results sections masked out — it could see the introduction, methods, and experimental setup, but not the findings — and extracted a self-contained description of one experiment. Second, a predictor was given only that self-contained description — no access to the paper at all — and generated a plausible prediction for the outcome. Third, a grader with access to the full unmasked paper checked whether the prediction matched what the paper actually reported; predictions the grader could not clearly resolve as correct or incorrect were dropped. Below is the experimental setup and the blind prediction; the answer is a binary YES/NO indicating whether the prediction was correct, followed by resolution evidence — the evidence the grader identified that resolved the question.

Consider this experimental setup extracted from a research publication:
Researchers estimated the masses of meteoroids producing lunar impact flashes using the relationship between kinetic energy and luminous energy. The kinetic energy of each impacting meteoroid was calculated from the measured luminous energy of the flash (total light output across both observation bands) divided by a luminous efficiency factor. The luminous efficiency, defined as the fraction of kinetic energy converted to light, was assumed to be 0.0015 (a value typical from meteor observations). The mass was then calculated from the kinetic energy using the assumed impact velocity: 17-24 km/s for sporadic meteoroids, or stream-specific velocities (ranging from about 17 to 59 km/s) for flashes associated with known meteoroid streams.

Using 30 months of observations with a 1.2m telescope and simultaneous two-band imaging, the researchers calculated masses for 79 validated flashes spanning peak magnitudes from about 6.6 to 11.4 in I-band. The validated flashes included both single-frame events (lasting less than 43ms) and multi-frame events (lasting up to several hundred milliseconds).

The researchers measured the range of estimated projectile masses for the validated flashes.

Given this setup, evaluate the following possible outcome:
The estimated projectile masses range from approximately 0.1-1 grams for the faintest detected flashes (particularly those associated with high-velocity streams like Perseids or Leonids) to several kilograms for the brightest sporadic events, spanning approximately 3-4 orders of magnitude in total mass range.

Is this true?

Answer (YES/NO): YES